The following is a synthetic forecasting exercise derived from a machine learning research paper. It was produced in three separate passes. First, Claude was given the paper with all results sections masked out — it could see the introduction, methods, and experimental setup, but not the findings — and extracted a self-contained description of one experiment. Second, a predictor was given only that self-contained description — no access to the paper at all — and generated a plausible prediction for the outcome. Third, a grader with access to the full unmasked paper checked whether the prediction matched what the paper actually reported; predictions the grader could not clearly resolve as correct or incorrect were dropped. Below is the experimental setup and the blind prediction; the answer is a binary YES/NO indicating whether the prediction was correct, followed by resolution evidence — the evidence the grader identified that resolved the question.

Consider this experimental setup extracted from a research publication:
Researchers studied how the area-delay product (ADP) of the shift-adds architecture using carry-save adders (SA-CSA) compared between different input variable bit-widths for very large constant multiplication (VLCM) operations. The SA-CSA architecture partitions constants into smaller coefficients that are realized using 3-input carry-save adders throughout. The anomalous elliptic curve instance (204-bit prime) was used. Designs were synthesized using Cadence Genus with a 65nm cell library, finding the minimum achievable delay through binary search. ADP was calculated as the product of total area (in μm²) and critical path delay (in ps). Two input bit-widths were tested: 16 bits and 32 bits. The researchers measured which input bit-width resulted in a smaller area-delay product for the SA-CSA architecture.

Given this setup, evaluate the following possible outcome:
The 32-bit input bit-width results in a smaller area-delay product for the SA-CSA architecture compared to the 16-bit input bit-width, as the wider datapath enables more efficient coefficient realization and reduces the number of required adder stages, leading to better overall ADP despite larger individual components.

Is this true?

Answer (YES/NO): NO